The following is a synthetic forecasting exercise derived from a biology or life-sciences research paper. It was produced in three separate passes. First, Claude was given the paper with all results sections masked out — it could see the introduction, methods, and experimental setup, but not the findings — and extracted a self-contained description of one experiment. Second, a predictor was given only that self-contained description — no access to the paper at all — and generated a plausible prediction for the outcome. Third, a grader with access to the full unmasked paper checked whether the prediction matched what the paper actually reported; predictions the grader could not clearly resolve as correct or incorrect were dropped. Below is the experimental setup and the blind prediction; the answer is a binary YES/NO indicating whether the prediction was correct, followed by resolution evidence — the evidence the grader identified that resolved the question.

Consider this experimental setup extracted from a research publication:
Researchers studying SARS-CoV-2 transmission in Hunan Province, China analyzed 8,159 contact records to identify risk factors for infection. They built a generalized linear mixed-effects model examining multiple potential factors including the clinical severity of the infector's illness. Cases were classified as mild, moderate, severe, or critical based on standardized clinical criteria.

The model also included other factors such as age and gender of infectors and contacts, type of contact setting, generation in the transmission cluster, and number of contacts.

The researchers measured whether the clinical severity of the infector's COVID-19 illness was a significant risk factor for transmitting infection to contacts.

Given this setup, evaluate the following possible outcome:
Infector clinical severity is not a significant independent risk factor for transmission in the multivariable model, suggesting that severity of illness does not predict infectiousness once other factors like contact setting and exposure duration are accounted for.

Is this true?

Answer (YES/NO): YES